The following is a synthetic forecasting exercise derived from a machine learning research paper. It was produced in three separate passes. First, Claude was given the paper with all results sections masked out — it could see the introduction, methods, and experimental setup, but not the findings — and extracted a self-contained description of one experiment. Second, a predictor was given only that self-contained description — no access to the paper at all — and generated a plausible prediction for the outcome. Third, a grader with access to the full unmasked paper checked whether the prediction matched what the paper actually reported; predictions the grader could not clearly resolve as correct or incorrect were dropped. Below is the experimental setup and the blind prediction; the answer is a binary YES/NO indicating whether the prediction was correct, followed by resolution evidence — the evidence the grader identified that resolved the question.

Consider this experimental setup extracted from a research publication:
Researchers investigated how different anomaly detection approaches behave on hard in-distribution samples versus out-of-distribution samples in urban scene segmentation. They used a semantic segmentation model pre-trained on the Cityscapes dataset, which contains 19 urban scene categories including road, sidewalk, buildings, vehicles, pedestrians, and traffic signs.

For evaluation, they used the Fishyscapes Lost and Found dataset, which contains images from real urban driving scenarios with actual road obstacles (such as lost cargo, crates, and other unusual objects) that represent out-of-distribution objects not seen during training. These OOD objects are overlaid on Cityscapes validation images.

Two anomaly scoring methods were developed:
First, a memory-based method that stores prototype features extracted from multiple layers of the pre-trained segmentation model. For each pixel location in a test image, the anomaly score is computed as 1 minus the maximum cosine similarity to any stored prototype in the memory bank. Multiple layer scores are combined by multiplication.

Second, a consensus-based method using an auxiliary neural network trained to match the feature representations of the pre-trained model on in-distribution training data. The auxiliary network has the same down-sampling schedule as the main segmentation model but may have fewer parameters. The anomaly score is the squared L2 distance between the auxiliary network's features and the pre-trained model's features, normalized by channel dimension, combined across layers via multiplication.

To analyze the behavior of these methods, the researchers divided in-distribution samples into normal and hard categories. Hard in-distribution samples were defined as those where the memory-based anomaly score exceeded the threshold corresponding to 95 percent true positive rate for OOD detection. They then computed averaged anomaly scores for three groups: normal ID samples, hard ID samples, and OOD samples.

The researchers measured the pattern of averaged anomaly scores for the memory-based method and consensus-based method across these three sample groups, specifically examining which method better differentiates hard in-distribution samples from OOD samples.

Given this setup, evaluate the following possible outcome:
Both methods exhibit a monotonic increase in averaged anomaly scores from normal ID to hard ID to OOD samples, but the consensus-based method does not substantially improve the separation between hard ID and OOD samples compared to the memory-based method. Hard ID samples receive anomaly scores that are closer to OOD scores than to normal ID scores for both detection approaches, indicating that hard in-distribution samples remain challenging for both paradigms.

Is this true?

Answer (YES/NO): NO